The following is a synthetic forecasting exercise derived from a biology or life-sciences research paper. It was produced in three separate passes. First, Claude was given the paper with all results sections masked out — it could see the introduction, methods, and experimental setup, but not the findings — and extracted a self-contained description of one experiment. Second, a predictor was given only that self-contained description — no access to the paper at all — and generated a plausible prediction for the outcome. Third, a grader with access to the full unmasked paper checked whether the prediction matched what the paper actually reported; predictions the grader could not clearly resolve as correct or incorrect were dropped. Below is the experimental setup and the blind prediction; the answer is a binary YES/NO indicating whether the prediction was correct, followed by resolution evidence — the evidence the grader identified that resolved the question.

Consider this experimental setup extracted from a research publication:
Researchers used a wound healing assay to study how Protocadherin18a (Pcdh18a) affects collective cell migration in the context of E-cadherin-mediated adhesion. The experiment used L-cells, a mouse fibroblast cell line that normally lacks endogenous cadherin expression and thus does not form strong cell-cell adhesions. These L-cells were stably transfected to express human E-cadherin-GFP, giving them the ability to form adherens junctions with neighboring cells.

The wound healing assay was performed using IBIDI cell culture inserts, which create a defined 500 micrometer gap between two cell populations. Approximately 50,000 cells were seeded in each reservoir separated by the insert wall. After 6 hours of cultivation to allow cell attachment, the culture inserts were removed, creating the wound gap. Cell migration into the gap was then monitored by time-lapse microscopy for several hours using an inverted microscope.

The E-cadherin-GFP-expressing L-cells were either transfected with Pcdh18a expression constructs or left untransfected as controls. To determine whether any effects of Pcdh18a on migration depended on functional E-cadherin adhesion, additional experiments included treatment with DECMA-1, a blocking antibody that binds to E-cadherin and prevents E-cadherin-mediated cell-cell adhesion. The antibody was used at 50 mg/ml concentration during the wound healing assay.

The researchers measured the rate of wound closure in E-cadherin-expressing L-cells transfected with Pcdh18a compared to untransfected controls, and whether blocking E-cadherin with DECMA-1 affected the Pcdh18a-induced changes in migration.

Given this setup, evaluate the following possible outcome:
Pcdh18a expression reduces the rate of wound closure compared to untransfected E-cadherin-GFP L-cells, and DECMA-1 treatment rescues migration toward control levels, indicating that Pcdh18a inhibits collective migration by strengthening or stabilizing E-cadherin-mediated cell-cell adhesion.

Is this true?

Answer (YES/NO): NO